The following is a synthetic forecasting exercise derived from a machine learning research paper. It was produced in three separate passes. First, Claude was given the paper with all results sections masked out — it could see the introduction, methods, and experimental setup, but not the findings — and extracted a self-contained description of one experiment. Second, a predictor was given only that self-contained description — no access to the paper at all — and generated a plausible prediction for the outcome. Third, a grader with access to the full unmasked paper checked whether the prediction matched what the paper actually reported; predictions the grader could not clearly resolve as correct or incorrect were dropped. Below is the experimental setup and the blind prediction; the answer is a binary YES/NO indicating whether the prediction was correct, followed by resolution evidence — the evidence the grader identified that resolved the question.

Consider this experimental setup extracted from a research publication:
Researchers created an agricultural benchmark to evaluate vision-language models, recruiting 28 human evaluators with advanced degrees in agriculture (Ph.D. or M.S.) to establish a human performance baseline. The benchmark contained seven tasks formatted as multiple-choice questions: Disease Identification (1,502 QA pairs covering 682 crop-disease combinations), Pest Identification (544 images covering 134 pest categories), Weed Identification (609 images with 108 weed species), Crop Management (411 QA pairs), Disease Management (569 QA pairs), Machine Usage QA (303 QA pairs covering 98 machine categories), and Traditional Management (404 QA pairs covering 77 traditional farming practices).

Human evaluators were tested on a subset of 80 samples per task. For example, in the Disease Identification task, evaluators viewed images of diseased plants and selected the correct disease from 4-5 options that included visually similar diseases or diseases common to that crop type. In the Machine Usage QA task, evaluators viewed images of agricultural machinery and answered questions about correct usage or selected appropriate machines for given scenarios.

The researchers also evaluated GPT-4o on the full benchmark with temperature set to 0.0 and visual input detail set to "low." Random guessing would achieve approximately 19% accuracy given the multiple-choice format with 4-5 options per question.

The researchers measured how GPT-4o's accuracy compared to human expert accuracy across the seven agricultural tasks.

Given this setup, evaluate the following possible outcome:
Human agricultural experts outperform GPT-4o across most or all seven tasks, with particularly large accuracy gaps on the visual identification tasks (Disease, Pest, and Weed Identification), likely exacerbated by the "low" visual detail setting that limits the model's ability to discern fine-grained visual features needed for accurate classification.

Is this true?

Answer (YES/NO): NO